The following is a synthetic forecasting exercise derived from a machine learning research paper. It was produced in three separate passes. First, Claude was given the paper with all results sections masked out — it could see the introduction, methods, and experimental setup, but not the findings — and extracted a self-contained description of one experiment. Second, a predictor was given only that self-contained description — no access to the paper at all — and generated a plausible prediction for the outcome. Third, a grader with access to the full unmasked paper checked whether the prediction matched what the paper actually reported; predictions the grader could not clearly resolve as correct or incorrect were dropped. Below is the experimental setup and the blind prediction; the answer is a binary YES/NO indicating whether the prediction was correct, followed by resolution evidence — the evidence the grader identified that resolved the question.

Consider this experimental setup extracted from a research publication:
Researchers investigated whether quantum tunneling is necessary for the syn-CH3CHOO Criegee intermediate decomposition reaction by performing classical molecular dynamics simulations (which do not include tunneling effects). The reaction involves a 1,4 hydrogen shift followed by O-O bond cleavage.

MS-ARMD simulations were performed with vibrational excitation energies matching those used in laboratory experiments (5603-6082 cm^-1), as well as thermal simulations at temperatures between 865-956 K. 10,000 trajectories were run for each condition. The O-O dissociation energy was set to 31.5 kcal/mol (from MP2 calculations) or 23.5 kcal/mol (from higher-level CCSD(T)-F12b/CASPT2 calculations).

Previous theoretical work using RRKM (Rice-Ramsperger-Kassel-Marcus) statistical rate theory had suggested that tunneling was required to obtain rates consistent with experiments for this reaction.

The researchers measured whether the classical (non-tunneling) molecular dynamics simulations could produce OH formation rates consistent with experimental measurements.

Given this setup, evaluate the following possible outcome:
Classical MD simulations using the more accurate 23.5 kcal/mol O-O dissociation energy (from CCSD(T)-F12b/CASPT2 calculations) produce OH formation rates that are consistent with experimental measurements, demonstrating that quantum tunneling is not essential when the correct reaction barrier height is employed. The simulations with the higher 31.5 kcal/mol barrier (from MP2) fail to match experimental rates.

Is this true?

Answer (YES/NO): NO